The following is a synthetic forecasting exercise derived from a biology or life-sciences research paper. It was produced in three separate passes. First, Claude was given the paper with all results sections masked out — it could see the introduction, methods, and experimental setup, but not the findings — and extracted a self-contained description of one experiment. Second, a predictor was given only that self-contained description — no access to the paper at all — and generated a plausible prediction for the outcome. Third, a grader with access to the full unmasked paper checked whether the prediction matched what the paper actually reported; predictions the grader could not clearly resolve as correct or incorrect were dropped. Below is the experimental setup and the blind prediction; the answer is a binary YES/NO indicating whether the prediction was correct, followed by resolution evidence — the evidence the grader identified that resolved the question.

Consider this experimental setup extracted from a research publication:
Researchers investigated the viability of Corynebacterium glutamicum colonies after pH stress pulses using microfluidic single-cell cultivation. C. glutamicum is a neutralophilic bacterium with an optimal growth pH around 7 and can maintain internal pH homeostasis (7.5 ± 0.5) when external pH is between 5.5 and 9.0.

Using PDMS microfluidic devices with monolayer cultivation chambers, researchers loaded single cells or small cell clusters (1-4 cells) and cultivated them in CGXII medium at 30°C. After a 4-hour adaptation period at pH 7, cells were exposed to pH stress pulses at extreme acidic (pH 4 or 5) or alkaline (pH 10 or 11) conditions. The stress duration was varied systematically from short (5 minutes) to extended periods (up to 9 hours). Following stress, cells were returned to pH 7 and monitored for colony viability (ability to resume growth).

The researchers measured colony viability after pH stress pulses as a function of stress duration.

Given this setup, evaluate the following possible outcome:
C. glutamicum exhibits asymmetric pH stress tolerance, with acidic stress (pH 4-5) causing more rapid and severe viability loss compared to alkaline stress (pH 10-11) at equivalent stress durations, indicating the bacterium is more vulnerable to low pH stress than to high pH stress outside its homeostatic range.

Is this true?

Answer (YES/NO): YES